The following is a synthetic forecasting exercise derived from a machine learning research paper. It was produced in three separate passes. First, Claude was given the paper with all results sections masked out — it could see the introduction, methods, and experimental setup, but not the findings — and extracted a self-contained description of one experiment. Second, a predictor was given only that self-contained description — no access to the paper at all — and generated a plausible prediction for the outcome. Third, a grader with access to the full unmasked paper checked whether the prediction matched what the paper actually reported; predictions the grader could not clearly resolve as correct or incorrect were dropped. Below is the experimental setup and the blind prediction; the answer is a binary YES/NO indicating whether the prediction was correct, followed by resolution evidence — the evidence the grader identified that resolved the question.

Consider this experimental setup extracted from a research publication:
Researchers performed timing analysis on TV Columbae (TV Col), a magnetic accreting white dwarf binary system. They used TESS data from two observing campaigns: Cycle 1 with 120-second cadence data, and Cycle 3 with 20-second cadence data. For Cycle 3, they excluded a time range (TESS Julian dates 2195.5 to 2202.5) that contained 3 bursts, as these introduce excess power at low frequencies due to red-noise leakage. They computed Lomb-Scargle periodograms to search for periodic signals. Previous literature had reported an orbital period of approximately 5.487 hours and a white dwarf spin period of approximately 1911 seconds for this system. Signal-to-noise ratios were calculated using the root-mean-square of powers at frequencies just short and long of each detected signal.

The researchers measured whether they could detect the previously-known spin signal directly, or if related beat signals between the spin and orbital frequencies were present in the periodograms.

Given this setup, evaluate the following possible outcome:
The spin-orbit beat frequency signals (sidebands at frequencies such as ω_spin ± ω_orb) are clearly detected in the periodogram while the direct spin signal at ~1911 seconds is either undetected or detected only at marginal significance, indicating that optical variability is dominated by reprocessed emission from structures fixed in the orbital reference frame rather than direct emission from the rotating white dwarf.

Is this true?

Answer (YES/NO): NO